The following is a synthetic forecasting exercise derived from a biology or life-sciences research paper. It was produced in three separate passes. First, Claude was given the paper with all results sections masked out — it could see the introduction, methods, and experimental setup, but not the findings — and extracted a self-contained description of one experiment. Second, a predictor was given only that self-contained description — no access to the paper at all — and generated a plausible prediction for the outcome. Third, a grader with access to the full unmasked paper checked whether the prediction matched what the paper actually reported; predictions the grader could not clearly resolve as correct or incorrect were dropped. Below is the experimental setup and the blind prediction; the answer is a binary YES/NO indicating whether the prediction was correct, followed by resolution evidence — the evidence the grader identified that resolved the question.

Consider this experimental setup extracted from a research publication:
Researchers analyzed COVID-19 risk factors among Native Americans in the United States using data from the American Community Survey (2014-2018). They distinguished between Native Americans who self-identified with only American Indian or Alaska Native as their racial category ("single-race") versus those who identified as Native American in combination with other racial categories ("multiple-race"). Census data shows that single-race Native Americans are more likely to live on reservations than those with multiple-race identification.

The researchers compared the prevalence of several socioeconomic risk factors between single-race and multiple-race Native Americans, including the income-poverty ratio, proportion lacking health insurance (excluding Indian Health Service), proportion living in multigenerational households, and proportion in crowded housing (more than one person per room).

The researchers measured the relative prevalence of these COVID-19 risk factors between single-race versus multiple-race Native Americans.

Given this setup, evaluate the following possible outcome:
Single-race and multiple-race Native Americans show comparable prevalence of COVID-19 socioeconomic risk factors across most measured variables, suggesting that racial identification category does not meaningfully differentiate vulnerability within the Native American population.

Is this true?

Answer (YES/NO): NO